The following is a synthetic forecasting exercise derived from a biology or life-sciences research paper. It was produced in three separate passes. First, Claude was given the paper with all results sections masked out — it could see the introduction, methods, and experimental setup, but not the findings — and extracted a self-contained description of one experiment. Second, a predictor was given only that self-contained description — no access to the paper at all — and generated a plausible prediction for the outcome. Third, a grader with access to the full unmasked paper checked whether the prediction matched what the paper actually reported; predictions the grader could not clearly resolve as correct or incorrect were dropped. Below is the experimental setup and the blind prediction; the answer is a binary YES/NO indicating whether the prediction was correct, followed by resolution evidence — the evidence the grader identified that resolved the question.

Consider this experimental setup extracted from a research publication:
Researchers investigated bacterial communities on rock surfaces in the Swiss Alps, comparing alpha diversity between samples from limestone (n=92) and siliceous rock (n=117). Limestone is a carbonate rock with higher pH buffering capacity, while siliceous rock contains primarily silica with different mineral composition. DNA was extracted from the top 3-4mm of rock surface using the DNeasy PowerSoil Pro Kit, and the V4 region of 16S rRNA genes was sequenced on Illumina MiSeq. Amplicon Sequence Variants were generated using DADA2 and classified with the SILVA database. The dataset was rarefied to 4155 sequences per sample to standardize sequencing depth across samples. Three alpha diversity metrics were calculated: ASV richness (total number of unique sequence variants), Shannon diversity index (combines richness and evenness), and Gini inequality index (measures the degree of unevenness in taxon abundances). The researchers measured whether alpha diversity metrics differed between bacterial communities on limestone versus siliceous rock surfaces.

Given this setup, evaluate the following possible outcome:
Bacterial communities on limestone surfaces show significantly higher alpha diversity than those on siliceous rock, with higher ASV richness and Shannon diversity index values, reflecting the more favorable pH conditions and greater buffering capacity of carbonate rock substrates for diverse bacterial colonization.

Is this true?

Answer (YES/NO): YES